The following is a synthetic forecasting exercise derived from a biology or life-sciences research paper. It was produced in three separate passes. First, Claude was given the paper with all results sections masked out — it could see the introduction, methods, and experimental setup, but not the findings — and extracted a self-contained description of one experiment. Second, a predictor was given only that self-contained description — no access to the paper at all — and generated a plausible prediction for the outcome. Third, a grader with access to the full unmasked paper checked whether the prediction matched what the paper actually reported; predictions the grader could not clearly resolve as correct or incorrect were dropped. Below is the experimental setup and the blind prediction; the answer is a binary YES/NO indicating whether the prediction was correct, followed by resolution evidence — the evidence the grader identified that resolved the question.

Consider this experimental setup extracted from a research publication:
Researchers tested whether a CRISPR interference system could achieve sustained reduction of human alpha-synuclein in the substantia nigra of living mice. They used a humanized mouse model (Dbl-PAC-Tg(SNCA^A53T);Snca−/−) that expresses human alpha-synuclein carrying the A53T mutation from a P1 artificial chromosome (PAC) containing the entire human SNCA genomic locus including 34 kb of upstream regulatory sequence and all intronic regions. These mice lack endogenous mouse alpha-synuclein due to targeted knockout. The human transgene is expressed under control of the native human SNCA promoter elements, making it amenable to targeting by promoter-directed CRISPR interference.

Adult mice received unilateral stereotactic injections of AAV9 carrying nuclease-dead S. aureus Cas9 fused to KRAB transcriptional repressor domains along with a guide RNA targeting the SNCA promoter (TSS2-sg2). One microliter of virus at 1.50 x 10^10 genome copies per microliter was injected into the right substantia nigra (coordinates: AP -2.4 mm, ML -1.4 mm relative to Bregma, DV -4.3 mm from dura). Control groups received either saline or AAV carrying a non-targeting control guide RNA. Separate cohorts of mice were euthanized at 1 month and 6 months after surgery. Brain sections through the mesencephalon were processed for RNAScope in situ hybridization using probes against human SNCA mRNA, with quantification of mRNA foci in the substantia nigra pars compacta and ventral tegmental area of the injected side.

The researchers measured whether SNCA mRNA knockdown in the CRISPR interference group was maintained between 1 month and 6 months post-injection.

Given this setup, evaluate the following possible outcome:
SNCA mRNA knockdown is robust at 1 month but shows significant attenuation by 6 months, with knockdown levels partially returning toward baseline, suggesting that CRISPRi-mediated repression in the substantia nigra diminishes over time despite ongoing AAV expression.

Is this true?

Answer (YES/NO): NO